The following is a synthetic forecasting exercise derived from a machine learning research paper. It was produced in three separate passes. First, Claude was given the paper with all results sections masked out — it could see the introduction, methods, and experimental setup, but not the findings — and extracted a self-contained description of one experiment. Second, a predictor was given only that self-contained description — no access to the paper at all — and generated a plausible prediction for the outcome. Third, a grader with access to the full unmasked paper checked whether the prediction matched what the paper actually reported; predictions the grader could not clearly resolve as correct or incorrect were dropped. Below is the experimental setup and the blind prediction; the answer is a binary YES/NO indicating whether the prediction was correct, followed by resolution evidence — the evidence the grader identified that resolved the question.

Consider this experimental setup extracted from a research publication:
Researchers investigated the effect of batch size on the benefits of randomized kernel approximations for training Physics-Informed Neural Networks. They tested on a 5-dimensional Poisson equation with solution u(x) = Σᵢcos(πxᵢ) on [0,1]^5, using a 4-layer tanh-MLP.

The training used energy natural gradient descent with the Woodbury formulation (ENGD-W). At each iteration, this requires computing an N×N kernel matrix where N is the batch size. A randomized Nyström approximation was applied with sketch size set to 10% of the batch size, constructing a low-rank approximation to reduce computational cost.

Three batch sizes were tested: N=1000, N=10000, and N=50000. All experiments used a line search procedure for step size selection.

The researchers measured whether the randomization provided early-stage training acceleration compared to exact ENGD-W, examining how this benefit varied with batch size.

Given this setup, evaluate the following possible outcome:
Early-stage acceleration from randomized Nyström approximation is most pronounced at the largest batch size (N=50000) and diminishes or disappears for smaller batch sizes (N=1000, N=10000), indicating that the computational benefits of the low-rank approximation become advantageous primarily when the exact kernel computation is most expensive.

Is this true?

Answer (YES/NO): YES